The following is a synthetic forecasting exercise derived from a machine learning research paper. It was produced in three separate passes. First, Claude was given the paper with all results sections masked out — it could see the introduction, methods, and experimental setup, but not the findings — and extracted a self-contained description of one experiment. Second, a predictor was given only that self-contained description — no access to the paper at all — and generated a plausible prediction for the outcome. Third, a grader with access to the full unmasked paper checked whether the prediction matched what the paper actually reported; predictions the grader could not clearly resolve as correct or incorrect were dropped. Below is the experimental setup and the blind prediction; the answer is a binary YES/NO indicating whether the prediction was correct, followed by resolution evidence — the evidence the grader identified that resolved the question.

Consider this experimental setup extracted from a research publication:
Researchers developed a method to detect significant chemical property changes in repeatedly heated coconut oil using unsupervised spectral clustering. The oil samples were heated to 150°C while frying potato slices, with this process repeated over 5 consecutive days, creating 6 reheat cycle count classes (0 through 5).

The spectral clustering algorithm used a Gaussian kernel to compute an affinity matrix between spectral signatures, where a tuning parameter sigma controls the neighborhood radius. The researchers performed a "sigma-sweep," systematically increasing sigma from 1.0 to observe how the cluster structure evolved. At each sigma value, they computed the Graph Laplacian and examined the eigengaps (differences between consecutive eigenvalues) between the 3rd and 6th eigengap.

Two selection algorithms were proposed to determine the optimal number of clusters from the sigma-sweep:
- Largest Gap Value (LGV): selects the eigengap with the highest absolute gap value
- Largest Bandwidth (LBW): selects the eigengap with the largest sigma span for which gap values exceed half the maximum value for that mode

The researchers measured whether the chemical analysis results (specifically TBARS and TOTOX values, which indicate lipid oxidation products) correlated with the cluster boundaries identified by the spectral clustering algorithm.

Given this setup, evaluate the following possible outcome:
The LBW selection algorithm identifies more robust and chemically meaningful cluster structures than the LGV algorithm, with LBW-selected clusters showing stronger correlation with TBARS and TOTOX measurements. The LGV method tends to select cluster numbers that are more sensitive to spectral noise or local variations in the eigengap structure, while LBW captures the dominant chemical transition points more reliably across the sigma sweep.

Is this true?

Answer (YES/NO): NO